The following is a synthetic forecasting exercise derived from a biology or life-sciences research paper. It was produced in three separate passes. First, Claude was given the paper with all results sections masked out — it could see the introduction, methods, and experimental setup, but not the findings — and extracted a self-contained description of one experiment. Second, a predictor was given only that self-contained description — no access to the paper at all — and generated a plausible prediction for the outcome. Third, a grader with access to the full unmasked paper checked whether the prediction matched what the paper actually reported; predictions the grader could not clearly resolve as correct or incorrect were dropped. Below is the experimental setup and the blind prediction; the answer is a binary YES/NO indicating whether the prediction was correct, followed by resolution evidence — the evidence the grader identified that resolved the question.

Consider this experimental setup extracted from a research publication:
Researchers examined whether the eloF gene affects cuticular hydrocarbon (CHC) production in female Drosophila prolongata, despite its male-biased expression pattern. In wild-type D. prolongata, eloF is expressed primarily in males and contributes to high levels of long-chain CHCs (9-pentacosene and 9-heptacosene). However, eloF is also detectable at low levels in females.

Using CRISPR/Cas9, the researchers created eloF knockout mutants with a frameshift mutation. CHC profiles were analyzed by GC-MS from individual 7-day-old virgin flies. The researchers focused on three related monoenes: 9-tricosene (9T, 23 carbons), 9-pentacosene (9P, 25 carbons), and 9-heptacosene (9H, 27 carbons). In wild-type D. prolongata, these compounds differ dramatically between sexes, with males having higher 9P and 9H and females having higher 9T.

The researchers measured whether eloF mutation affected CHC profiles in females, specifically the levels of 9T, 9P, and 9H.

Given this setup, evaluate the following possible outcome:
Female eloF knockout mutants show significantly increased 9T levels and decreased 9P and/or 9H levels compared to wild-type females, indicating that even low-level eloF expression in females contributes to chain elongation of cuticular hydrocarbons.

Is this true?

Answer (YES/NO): NO